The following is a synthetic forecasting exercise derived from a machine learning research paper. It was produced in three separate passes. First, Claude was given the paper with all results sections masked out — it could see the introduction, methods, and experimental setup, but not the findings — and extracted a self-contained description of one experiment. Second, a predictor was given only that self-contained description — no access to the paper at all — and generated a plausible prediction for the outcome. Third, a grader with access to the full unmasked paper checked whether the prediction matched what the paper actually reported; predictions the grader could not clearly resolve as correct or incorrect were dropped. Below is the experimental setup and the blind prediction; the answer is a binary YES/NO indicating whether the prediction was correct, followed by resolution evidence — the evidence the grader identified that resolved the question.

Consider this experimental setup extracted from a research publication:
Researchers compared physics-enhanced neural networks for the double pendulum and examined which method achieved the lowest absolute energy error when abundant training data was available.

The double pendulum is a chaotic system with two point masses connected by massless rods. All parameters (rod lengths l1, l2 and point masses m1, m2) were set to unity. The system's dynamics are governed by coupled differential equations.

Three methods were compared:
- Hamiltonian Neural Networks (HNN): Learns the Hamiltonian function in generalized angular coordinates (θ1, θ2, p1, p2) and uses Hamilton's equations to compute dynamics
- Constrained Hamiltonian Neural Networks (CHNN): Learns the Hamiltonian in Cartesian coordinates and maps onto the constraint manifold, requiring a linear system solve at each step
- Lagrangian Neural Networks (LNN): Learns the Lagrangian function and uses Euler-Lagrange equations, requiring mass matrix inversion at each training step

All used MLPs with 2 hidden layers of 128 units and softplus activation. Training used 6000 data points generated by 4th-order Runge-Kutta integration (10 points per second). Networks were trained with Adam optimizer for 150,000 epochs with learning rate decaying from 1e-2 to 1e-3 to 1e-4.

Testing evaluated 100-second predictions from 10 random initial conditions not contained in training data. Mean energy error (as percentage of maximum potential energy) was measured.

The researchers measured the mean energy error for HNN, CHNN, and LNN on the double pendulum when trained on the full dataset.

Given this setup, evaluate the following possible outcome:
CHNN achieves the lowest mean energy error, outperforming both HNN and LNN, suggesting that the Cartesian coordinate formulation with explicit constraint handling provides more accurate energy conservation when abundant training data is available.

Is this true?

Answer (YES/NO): YES